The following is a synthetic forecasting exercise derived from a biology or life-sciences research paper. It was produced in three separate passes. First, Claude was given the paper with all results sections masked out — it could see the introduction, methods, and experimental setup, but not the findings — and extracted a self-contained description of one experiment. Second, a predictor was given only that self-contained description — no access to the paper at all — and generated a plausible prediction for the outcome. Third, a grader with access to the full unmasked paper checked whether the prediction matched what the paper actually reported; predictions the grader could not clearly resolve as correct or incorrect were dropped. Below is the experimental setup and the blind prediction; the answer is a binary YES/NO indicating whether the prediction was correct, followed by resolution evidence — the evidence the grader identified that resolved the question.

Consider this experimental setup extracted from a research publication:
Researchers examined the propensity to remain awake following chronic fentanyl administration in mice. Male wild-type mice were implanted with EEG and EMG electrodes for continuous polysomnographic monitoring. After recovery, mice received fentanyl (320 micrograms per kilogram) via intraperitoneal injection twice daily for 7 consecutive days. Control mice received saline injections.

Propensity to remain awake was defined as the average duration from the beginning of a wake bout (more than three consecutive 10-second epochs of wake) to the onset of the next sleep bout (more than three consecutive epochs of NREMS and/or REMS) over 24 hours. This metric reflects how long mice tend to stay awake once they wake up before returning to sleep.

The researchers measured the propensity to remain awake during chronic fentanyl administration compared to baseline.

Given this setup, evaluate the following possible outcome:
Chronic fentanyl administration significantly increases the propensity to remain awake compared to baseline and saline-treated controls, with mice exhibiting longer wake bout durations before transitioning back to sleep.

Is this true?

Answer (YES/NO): NO